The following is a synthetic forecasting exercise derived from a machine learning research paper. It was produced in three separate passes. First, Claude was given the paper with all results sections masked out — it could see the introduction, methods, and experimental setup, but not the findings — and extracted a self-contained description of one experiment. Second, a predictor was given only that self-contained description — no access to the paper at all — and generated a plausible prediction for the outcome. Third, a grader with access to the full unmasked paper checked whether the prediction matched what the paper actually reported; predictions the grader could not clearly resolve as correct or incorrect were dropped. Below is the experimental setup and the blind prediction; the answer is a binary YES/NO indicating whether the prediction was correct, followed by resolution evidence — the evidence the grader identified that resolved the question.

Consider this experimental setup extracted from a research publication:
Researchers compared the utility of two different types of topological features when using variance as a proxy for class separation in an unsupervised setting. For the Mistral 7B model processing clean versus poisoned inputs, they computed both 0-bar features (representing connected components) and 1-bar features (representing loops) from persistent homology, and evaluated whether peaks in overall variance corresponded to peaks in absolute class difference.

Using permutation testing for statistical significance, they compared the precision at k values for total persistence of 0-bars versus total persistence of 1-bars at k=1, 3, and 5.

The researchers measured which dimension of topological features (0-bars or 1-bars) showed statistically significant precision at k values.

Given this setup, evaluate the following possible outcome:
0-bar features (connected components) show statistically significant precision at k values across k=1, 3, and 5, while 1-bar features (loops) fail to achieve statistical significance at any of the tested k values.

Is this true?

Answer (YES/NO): NO